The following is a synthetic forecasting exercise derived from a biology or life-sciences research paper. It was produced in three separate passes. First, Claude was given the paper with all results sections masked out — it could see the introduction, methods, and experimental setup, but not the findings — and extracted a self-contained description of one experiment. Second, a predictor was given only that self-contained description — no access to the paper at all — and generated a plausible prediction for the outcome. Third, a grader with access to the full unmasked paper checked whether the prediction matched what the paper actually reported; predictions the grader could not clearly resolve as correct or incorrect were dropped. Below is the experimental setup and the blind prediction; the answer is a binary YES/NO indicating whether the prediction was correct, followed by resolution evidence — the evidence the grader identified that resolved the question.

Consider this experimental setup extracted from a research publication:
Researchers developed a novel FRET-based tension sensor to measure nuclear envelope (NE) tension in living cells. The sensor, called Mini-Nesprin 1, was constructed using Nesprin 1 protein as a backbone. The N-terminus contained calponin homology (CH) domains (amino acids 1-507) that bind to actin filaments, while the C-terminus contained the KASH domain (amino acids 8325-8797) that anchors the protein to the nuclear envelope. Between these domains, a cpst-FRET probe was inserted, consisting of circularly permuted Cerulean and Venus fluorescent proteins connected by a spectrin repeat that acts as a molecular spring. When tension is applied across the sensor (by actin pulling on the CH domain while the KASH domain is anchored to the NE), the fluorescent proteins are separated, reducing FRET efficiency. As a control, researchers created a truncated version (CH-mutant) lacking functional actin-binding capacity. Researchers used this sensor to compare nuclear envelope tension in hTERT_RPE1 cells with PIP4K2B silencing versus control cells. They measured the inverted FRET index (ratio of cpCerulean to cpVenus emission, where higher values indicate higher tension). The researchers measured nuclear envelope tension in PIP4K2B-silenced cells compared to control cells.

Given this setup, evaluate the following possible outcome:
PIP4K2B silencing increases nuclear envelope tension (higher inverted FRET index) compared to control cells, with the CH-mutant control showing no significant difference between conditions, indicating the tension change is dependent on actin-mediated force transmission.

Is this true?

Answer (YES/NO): NO